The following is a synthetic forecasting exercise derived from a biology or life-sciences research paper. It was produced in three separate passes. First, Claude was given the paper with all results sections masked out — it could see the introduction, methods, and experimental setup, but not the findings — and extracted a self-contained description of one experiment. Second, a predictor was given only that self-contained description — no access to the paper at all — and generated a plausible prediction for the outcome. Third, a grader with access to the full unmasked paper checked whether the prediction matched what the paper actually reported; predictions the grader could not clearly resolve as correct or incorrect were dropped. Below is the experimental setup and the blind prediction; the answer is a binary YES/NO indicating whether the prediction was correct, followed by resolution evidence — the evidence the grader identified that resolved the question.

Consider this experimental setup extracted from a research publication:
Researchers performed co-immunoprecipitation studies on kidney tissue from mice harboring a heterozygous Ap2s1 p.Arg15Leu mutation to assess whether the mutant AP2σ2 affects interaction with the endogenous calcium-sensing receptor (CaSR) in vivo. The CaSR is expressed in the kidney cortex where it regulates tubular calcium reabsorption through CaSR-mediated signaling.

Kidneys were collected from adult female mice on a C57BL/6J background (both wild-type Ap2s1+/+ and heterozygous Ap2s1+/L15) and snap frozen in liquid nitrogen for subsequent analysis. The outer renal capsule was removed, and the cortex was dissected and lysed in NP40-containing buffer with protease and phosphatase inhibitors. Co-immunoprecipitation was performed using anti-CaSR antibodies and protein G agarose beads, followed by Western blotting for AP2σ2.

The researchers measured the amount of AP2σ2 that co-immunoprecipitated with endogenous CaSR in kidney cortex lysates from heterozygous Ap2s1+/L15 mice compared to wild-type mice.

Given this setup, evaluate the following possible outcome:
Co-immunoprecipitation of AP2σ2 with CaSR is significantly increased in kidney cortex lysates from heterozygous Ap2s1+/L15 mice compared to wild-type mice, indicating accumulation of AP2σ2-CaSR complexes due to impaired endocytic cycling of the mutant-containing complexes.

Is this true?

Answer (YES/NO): NO